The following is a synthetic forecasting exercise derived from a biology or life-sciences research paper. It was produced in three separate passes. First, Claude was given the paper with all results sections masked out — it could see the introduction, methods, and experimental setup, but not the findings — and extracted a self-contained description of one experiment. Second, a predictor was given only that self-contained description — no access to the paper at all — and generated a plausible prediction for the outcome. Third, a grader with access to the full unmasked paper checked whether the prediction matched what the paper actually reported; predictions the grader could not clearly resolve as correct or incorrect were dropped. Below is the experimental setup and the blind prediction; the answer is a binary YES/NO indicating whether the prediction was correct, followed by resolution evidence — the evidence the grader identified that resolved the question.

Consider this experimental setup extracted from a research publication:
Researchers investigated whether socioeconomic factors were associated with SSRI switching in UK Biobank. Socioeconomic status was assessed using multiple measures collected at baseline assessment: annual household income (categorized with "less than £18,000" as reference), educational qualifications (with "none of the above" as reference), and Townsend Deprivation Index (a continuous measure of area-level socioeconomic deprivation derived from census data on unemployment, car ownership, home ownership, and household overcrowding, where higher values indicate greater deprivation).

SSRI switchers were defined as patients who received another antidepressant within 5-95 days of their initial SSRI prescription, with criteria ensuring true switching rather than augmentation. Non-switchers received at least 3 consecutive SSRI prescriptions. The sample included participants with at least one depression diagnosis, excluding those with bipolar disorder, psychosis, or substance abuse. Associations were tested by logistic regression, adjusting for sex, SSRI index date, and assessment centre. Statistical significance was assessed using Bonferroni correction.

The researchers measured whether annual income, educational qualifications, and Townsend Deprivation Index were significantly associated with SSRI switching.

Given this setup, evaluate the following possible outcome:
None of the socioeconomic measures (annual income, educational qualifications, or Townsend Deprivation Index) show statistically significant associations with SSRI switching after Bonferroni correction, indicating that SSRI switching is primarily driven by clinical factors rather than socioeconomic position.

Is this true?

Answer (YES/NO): NO